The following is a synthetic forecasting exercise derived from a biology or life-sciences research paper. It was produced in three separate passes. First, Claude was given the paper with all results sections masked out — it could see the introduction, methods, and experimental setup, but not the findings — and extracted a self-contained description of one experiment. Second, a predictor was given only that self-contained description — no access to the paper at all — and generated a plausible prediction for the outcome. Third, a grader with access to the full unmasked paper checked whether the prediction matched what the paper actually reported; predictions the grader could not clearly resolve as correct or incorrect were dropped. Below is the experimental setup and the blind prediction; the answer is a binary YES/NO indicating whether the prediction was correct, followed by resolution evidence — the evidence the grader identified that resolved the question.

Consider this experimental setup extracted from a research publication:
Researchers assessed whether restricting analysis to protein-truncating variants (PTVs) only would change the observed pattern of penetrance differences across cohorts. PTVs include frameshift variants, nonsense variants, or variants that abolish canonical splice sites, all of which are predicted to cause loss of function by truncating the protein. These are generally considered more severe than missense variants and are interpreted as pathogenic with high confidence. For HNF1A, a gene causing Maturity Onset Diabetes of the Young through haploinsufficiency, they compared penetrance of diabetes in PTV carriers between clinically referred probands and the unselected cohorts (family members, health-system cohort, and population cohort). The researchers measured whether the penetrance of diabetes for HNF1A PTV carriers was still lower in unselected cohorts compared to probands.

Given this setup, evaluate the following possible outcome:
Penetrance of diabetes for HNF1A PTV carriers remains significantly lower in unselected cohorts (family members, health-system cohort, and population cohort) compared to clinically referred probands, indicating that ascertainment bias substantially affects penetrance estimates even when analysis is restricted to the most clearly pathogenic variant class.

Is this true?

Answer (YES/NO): YES